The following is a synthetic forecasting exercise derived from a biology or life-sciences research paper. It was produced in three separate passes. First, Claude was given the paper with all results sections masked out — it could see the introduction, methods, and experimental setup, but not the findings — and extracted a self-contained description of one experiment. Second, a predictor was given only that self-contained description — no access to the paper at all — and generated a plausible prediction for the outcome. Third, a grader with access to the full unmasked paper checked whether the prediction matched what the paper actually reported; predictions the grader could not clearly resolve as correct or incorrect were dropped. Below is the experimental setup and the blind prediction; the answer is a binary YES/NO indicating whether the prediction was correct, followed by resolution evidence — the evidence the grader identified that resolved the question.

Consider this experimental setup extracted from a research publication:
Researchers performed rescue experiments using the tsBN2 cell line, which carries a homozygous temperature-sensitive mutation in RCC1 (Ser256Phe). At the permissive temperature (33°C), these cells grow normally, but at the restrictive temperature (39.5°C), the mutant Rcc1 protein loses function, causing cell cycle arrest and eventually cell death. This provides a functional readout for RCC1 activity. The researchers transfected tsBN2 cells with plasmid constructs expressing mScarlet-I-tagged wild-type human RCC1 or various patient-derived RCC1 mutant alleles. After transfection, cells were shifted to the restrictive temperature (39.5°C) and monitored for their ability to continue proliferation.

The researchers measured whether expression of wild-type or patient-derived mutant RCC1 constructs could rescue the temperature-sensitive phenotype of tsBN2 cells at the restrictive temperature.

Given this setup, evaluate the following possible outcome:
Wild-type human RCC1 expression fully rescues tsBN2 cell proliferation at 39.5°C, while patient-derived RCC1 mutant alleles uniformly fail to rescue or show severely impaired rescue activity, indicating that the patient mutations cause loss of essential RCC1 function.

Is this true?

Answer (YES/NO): NO